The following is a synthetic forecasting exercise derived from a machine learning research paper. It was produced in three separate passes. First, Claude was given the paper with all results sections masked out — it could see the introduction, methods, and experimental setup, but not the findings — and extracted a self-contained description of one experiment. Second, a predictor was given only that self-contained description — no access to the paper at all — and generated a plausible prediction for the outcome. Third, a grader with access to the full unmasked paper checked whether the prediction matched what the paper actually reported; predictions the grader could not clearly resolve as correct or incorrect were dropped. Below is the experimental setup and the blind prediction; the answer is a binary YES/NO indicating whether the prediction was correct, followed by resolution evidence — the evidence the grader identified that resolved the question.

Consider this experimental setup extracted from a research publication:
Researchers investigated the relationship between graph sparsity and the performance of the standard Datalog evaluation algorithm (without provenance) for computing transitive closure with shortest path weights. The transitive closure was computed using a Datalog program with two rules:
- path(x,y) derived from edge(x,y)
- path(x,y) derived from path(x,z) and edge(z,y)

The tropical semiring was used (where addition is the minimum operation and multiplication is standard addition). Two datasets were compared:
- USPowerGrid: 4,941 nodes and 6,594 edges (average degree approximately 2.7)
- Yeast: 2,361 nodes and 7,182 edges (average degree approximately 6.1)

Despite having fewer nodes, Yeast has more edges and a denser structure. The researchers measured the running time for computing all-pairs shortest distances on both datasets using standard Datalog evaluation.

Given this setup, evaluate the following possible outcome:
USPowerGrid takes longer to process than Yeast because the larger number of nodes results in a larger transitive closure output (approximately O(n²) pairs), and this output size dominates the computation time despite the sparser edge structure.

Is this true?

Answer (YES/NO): NO